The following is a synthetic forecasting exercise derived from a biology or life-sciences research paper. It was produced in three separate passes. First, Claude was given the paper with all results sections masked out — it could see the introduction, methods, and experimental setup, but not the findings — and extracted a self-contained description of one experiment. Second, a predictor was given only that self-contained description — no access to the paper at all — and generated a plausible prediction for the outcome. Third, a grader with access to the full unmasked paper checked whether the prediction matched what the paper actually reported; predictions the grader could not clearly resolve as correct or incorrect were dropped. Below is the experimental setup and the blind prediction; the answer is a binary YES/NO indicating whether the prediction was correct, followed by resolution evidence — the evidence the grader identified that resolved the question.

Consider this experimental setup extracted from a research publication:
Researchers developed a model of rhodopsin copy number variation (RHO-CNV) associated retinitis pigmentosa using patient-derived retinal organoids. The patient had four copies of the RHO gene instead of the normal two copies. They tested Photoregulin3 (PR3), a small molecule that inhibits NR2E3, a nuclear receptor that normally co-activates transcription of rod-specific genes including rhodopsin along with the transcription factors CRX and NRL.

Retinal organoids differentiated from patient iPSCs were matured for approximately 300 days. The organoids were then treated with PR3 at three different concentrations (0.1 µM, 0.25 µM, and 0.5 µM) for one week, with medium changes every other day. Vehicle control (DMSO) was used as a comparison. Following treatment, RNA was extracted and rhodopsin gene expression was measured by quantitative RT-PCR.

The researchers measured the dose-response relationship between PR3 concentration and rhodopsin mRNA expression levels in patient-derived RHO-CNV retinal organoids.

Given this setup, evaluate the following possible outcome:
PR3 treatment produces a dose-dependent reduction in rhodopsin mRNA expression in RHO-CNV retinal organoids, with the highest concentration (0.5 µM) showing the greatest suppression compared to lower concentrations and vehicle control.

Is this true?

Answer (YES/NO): YES